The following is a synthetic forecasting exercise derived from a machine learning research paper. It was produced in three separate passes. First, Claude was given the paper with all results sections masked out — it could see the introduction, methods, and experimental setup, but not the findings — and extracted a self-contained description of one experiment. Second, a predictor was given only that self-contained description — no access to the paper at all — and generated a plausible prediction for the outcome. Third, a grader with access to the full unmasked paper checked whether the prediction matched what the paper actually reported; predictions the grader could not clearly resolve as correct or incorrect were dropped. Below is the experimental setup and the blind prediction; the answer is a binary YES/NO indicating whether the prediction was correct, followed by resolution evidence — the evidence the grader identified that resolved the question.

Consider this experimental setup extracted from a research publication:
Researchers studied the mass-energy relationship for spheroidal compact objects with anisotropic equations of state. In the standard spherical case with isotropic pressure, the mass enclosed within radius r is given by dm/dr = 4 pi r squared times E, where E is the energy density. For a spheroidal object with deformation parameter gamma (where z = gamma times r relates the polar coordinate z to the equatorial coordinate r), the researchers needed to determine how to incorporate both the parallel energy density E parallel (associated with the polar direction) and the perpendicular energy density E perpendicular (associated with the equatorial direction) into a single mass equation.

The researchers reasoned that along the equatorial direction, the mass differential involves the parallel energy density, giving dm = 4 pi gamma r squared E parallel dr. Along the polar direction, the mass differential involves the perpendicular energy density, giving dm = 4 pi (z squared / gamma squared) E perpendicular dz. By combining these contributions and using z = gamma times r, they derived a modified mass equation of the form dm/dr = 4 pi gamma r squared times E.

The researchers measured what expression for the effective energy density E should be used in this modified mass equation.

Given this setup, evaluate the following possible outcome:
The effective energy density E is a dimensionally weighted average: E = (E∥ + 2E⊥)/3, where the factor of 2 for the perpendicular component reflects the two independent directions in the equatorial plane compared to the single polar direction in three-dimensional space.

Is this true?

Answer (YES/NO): NO